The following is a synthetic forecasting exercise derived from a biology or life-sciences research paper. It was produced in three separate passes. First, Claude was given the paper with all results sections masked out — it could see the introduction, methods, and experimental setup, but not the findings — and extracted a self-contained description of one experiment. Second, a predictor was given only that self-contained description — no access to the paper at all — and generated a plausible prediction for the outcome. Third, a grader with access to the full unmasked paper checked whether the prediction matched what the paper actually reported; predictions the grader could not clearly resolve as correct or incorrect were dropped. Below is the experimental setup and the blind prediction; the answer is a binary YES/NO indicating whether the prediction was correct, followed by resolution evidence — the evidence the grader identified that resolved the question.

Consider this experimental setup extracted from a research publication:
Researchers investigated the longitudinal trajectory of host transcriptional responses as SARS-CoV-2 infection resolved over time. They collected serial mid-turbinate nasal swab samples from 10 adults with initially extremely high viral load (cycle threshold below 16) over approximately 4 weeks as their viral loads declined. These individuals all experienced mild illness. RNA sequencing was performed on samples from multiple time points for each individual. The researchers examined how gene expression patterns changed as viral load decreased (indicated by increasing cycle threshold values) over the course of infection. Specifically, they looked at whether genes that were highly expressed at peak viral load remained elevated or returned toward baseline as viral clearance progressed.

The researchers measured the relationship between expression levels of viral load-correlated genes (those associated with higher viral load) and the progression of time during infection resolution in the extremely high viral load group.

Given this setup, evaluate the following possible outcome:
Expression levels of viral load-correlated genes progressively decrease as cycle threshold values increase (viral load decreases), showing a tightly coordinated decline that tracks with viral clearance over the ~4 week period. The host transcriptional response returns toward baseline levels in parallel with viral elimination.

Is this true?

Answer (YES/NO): YES